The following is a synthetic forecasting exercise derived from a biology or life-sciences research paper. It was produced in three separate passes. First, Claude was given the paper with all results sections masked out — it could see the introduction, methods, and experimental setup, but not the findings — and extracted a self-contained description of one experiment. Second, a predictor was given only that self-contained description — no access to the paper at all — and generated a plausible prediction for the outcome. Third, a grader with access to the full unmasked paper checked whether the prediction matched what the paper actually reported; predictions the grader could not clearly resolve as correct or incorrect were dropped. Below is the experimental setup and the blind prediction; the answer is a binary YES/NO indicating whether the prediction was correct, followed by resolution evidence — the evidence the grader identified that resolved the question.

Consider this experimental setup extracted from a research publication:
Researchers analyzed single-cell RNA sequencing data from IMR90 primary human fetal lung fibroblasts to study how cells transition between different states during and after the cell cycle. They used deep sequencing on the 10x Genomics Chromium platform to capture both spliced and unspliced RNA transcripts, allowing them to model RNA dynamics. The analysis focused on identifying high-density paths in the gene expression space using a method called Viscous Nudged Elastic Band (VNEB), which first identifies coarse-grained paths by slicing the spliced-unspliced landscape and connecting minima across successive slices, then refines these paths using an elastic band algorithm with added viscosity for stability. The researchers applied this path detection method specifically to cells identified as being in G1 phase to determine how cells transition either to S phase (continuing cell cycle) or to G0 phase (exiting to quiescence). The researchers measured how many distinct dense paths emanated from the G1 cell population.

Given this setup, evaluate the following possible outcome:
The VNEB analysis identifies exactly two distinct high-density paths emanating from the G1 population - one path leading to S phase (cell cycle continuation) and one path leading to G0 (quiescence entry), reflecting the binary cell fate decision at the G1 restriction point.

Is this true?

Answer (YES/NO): YES